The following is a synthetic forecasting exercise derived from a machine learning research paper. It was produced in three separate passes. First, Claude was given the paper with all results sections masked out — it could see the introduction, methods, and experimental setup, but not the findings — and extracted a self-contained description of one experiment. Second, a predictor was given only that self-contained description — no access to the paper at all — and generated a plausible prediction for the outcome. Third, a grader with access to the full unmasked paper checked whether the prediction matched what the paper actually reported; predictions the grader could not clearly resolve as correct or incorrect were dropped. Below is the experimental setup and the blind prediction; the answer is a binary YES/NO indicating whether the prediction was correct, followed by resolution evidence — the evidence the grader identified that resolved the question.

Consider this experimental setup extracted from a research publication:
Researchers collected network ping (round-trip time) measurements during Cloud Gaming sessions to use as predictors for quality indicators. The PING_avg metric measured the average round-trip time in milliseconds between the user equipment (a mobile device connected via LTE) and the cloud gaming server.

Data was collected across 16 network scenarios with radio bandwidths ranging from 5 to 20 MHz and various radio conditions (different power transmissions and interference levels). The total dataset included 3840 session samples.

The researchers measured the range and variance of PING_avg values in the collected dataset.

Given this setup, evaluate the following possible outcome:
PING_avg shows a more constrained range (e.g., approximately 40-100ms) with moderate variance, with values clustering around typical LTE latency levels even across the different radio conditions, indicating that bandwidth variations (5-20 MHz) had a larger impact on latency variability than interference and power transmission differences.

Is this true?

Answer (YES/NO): NO